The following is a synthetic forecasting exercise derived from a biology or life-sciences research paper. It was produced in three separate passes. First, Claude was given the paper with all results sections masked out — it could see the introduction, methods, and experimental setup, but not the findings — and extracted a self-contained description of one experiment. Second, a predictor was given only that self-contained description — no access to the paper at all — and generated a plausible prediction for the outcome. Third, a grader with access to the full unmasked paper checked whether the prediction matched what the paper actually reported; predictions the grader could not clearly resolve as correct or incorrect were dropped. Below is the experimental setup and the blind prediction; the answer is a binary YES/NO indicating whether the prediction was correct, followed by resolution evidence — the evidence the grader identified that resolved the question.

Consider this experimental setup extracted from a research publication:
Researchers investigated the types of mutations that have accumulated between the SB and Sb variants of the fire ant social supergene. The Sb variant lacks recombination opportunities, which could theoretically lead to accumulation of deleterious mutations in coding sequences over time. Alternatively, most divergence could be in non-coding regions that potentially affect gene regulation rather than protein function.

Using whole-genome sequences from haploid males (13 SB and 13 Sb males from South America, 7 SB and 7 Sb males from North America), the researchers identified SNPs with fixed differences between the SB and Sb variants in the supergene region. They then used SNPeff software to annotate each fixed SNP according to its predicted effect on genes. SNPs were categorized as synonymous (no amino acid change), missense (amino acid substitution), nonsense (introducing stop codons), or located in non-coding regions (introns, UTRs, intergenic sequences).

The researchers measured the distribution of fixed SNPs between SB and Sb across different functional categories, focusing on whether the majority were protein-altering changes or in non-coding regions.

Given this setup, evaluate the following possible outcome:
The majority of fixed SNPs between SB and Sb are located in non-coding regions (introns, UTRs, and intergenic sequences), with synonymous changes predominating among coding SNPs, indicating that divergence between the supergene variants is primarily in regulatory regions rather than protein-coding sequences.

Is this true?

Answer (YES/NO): YES